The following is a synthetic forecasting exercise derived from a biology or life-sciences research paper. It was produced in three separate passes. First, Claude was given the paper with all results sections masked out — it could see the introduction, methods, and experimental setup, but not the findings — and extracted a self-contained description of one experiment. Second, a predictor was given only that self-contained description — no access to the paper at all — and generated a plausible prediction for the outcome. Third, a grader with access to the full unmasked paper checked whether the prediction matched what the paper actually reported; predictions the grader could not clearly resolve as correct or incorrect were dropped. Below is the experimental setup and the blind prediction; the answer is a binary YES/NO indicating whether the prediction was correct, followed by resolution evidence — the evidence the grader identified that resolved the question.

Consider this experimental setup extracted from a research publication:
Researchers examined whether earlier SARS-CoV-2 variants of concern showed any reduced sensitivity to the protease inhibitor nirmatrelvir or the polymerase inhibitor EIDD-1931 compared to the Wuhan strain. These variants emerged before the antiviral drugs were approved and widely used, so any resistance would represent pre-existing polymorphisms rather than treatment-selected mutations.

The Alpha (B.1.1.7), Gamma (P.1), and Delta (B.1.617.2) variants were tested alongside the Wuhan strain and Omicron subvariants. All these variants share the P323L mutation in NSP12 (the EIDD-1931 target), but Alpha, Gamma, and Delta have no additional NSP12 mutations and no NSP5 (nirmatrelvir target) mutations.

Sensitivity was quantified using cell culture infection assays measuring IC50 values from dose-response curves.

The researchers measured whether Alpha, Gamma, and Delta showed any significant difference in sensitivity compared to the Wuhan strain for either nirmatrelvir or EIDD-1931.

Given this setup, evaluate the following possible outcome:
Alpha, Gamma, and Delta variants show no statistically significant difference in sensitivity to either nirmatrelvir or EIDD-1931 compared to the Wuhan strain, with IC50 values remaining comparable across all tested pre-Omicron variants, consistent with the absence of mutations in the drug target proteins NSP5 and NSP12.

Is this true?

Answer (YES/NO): NO